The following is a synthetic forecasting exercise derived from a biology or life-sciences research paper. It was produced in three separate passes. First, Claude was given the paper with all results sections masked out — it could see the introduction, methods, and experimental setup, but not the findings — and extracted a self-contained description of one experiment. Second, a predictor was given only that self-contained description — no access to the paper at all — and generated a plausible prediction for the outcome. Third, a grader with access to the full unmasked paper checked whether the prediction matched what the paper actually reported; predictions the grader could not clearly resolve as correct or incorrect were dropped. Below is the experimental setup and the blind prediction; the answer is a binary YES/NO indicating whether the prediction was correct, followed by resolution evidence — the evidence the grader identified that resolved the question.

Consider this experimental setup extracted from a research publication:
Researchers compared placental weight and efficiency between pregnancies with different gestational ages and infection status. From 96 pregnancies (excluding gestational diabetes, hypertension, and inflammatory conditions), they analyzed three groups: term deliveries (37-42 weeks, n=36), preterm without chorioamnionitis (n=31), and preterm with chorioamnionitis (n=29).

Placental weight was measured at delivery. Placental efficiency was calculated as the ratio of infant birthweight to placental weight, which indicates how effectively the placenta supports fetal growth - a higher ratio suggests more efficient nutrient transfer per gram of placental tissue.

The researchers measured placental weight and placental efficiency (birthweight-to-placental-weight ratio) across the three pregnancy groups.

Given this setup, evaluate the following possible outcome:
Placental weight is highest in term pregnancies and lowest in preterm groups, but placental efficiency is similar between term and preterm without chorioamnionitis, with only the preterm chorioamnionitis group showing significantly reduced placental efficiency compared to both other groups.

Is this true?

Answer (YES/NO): NO